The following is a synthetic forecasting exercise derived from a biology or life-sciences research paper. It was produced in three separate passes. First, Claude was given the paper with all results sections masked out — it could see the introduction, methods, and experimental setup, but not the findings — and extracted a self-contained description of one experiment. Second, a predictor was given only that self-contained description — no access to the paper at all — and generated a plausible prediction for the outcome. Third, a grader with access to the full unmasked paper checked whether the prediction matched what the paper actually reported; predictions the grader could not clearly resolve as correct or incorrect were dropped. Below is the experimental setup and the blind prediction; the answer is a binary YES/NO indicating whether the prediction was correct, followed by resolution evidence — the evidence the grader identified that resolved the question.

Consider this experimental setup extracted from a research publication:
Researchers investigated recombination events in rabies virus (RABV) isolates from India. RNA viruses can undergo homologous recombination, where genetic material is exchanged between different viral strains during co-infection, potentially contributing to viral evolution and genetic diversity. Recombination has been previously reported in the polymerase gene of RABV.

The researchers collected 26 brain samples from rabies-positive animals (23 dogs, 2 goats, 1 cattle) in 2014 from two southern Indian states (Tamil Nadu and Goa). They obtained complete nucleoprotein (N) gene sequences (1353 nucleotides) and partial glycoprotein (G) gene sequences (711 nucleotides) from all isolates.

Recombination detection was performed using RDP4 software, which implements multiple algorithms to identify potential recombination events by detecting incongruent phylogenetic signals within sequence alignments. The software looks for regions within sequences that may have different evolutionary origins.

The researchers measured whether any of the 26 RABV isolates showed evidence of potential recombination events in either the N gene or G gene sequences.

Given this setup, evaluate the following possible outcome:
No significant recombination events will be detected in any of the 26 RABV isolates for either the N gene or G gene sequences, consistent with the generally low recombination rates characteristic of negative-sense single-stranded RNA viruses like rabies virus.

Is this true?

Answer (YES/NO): NO